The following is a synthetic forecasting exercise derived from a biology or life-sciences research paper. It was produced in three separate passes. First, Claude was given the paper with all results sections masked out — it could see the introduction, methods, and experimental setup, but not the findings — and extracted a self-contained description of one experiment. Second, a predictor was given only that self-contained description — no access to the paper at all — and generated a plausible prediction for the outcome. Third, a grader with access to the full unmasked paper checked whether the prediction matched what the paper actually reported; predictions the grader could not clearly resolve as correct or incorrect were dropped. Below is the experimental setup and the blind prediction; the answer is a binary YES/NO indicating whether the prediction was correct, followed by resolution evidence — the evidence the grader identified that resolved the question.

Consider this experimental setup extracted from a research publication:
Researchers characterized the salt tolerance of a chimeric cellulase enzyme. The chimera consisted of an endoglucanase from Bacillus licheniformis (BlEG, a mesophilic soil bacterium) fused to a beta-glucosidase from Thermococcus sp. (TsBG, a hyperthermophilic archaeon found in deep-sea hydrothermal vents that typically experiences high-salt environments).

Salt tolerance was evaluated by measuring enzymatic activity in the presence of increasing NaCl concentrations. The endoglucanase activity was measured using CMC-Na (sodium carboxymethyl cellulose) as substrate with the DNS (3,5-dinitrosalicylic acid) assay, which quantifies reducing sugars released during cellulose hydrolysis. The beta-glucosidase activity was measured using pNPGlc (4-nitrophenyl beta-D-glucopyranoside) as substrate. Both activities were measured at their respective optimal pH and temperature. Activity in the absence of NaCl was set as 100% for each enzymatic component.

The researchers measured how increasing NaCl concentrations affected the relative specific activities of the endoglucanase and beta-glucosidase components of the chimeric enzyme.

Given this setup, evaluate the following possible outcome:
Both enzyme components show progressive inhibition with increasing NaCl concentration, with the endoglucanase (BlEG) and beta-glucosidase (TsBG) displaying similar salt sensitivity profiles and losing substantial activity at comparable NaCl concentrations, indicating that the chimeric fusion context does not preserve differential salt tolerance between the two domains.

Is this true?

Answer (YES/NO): NO